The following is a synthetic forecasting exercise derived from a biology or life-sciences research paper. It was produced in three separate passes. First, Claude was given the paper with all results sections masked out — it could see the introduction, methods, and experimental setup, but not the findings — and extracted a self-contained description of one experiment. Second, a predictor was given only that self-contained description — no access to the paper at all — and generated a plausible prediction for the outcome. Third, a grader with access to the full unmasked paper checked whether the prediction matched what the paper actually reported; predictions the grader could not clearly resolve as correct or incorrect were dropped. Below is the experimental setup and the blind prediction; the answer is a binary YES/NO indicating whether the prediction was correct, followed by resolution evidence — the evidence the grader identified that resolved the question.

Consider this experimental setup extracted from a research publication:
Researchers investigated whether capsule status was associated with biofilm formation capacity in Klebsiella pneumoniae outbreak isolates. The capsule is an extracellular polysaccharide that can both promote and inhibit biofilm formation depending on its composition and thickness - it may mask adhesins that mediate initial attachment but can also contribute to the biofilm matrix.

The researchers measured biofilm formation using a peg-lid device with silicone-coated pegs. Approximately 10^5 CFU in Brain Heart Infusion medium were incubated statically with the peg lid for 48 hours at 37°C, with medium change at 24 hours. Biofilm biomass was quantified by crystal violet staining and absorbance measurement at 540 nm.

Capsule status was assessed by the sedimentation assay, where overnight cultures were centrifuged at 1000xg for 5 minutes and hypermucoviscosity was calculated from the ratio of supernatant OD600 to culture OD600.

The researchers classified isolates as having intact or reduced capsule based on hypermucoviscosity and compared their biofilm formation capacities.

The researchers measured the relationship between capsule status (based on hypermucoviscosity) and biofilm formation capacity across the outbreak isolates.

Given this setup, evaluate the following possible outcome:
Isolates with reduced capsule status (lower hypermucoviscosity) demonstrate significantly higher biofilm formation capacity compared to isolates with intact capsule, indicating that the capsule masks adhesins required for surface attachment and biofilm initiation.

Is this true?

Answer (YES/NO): NO